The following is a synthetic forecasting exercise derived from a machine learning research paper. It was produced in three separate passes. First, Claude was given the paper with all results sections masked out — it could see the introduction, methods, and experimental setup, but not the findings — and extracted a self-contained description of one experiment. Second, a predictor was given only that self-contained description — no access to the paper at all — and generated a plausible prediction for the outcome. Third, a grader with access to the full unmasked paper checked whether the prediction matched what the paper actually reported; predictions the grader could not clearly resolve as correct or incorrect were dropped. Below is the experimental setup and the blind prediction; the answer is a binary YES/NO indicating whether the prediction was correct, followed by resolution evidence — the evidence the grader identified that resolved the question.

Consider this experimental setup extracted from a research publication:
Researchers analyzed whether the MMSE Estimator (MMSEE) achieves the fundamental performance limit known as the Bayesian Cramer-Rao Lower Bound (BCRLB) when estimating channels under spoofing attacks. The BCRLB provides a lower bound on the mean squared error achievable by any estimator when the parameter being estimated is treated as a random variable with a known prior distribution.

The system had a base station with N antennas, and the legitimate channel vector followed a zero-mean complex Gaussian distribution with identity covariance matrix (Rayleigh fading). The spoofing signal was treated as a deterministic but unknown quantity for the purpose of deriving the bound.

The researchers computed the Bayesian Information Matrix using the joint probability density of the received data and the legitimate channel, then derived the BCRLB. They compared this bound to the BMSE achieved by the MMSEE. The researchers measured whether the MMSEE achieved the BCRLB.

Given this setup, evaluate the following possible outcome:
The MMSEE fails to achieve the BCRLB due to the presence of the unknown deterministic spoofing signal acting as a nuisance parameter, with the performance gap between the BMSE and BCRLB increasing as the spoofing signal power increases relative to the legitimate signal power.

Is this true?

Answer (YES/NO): NO